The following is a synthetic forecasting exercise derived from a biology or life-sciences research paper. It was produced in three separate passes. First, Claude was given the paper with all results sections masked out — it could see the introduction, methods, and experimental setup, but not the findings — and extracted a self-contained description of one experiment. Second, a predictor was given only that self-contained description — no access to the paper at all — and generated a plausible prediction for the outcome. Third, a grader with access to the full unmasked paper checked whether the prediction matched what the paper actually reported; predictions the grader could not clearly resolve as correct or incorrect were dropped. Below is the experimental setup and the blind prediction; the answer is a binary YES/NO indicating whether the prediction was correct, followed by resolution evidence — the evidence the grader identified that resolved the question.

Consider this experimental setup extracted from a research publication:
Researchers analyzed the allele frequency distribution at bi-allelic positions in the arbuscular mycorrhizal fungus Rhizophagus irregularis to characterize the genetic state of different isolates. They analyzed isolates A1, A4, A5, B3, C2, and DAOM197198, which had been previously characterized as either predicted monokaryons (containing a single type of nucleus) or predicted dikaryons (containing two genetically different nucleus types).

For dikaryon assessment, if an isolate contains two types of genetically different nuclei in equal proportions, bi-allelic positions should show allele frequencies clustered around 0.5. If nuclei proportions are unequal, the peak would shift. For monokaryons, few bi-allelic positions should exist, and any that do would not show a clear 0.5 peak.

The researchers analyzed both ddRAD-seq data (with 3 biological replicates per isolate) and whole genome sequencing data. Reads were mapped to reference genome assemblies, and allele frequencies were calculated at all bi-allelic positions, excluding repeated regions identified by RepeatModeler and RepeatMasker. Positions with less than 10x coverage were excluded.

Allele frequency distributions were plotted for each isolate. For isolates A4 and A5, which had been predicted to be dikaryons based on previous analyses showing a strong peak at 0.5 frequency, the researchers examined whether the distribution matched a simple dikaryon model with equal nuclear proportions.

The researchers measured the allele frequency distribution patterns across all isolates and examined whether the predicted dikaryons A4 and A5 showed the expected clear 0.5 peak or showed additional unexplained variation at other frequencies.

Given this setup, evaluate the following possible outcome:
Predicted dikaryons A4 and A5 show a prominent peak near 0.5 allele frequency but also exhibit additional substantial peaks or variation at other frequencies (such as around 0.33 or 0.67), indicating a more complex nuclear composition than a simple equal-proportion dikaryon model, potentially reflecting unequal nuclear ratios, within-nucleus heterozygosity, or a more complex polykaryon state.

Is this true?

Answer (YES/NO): YES